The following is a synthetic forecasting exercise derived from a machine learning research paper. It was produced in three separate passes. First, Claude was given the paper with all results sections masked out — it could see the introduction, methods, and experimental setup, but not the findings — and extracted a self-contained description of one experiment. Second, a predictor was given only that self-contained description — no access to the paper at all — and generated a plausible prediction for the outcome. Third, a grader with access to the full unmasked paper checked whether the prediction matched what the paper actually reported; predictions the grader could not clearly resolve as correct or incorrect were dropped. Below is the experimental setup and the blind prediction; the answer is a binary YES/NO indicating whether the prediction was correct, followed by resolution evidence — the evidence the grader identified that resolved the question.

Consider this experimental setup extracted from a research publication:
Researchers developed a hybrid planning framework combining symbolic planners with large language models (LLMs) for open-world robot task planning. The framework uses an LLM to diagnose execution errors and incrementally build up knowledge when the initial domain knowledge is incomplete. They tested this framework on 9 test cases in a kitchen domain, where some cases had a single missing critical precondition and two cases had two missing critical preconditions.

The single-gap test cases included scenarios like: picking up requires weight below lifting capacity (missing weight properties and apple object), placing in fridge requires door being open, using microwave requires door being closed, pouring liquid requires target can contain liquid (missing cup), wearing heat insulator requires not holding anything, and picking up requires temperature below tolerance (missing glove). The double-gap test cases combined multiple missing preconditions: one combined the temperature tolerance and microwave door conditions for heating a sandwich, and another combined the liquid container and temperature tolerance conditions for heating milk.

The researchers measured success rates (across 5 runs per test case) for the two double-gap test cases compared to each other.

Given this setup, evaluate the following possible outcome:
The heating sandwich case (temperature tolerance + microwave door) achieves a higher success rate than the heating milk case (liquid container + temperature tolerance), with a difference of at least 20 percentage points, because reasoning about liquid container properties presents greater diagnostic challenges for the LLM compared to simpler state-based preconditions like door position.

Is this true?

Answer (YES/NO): YES